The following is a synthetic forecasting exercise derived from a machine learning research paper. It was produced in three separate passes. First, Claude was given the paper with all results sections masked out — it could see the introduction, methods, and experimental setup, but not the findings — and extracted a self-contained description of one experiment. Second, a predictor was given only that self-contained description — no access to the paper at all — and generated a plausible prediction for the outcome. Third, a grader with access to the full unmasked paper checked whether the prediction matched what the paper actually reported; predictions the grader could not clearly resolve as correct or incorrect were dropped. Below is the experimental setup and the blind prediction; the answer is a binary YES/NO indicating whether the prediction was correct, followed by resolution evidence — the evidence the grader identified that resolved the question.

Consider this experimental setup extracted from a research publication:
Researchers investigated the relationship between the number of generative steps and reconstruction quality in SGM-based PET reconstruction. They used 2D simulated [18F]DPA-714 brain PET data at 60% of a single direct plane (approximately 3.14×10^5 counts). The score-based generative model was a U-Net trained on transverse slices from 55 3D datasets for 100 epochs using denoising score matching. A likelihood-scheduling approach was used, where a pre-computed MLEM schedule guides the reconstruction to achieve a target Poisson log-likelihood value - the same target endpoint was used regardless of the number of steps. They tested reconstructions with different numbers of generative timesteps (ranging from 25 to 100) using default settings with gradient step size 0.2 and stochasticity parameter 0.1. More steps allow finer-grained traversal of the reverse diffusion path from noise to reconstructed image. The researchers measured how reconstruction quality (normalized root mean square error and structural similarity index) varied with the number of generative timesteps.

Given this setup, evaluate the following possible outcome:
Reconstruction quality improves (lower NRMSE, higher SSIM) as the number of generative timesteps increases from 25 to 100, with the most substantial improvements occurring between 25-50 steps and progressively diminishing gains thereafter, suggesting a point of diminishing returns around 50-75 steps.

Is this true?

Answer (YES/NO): NO